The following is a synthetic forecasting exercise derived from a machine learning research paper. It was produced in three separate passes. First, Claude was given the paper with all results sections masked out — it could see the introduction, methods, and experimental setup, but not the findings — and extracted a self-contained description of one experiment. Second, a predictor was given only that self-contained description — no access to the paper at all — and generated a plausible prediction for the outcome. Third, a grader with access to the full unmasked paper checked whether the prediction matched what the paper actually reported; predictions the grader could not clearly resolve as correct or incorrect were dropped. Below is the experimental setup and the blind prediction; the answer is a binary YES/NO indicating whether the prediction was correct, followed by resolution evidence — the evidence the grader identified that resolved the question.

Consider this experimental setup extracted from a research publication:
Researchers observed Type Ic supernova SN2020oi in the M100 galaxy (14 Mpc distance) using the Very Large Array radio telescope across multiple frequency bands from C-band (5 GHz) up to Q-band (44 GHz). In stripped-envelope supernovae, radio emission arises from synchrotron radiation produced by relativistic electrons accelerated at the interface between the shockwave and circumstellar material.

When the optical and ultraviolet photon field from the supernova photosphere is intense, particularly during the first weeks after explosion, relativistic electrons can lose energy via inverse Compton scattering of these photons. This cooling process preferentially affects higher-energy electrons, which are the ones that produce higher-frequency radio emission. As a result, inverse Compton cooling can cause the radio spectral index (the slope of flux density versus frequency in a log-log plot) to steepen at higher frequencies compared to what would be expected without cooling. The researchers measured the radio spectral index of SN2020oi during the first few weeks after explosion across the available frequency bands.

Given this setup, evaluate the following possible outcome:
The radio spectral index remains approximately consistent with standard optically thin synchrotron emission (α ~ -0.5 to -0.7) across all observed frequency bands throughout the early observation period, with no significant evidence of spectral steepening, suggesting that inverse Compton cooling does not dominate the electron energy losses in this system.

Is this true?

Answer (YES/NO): NO